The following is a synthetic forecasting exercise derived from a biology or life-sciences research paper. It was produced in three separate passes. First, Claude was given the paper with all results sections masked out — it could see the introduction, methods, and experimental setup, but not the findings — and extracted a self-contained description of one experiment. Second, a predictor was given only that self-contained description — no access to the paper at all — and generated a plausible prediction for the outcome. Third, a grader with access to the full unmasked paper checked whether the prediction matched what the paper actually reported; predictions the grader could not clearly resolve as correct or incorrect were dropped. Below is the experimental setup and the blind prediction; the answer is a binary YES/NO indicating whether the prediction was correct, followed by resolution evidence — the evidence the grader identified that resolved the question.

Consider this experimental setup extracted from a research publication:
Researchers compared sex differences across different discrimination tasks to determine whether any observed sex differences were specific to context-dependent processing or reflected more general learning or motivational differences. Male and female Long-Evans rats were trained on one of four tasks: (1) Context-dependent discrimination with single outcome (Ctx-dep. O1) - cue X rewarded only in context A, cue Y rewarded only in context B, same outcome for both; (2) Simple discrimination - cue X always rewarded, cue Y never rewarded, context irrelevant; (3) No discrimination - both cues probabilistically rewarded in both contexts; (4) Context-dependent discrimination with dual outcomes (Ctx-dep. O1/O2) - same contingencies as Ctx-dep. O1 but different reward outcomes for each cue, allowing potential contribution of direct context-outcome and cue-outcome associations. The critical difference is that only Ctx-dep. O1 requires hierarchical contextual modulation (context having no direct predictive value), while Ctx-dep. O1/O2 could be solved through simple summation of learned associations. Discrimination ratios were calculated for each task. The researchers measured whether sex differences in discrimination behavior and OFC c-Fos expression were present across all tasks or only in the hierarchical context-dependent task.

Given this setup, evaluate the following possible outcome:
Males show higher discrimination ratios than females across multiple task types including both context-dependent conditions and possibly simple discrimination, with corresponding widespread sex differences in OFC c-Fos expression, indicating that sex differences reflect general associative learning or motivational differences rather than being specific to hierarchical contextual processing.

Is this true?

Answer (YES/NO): NO